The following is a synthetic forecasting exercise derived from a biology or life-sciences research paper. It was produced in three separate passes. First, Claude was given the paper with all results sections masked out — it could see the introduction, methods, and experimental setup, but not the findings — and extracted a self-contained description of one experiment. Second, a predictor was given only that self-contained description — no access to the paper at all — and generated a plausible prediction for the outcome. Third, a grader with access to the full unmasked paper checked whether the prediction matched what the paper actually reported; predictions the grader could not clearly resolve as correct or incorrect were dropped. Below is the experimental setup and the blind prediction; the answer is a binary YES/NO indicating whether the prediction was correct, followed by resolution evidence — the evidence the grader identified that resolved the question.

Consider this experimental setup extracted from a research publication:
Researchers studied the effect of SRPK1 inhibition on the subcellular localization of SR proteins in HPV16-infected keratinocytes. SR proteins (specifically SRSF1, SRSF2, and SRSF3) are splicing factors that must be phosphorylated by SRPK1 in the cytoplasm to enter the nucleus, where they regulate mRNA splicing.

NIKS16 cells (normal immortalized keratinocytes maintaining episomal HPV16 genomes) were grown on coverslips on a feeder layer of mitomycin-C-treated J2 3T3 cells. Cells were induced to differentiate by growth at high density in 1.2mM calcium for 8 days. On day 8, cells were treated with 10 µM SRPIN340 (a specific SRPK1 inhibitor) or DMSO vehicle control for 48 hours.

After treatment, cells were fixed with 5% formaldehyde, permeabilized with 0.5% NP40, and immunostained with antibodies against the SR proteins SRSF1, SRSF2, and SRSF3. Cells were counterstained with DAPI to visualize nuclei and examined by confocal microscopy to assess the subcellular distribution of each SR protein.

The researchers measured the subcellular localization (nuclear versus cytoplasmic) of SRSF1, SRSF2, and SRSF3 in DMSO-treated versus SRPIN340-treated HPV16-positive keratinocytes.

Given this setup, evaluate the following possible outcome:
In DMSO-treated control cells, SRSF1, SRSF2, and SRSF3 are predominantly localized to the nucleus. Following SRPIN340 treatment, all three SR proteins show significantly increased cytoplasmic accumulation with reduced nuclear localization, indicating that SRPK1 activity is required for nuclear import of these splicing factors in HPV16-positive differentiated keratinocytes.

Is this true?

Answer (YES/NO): NO